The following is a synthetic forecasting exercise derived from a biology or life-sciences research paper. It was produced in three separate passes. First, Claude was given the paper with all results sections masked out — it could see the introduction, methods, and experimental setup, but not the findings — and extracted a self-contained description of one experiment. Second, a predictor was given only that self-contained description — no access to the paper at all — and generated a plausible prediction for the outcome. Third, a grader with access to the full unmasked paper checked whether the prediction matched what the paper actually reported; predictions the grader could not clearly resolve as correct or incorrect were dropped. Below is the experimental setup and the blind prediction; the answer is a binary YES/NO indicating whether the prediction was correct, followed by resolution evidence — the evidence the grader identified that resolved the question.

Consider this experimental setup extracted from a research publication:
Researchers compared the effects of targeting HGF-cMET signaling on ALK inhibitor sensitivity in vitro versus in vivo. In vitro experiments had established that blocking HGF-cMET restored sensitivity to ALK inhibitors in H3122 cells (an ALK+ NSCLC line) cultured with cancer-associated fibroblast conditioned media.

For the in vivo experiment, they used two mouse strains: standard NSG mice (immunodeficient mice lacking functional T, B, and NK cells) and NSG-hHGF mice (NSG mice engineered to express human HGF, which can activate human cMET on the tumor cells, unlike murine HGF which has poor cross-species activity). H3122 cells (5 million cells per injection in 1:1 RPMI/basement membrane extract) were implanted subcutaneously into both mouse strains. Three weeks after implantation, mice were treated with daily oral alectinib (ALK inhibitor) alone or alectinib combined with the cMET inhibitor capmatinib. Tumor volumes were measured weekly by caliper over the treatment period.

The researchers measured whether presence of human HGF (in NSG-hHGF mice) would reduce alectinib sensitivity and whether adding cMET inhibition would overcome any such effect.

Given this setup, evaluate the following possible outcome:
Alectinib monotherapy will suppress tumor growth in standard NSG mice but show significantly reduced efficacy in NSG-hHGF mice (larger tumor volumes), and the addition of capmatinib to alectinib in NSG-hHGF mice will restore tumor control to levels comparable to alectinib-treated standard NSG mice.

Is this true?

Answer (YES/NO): NO